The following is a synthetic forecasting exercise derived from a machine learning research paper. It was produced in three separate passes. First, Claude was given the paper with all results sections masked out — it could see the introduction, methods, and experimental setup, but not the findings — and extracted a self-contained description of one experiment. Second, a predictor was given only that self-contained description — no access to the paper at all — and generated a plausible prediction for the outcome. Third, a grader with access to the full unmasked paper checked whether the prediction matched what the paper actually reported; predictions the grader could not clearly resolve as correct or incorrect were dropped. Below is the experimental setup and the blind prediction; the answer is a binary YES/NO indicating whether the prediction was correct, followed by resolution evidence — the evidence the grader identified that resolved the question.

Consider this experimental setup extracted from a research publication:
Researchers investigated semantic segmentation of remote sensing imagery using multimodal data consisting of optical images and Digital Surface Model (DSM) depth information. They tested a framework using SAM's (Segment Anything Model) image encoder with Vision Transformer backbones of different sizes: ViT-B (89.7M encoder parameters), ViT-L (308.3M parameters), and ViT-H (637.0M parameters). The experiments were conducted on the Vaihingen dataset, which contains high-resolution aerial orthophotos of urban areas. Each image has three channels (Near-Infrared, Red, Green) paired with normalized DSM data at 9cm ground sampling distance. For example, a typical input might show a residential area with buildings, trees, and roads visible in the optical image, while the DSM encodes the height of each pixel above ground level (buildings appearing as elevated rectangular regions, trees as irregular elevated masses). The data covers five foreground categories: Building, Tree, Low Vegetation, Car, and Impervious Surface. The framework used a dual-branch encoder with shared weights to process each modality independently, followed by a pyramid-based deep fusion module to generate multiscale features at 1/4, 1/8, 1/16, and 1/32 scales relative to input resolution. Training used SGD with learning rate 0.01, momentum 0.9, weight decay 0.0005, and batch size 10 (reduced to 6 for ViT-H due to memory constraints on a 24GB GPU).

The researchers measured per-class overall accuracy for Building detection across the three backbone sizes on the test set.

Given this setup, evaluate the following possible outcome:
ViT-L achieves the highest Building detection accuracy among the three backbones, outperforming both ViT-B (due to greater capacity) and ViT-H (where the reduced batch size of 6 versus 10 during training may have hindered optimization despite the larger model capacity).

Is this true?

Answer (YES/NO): YES